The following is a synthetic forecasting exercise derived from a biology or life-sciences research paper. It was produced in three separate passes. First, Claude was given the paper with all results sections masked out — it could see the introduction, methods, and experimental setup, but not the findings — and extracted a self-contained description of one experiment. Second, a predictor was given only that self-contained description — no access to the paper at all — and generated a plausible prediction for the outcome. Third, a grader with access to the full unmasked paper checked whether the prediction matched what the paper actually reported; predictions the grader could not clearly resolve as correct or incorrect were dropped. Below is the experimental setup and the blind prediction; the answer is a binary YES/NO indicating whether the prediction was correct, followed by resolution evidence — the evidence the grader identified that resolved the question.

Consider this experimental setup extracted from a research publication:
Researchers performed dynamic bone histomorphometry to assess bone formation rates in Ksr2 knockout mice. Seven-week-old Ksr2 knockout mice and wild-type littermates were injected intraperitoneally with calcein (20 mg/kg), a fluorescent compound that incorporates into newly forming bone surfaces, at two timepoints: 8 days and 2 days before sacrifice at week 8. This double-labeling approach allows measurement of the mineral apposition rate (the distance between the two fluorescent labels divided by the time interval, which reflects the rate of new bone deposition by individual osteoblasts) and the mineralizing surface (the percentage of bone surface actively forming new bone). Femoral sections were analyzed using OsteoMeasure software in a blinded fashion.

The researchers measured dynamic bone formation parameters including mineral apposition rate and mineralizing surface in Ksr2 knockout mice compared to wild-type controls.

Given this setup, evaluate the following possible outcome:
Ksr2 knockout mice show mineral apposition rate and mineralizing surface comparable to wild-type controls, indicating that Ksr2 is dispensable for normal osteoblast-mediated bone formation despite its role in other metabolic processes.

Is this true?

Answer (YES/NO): NO